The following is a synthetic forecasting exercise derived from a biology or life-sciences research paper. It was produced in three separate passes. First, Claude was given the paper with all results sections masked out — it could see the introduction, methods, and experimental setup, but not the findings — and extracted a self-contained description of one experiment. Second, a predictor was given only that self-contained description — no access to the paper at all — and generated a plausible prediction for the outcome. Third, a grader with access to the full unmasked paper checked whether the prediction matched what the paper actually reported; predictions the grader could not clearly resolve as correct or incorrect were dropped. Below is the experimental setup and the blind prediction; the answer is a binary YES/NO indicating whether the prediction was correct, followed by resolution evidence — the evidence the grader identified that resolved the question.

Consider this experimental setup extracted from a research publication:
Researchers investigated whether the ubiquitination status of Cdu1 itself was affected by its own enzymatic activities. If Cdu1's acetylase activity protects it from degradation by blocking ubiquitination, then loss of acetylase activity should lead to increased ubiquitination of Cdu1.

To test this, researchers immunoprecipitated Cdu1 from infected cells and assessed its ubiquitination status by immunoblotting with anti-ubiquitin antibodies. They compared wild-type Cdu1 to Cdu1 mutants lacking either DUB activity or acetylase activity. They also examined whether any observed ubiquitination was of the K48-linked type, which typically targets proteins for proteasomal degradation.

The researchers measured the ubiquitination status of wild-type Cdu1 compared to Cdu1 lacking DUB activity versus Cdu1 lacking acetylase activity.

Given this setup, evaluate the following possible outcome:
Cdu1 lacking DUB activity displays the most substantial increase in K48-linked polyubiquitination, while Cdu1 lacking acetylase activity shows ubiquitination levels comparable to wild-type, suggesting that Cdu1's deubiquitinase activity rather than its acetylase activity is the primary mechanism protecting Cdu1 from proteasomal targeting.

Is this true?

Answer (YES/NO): NO